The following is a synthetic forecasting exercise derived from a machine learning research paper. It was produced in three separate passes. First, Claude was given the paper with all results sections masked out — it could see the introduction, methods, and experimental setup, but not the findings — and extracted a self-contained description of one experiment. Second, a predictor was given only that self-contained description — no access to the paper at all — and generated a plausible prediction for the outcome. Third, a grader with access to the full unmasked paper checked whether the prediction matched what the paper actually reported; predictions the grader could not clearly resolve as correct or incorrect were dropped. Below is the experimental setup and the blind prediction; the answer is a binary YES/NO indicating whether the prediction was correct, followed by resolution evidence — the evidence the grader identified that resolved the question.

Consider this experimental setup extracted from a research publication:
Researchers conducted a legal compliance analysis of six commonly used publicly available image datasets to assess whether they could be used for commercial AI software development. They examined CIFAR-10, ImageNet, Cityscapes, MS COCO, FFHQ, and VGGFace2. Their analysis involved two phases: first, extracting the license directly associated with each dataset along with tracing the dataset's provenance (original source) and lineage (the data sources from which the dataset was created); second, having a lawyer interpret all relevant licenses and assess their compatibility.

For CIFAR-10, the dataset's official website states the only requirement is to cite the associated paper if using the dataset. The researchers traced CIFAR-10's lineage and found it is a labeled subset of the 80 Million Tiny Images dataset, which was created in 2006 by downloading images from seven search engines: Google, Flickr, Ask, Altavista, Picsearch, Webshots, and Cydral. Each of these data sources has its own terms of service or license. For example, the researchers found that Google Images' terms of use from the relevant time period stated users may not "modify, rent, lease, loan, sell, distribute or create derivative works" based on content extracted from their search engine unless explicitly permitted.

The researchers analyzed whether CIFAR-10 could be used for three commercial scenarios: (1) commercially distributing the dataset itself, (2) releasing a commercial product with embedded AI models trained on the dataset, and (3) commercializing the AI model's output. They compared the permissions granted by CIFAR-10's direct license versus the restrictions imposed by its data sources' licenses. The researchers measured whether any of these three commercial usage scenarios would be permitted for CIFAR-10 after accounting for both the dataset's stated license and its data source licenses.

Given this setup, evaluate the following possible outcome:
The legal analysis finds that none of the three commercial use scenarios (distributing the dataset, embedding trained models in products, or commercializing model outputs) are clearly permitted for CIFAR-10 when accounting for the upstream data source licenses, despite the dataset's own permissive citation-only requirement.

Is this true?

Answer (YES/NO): YES